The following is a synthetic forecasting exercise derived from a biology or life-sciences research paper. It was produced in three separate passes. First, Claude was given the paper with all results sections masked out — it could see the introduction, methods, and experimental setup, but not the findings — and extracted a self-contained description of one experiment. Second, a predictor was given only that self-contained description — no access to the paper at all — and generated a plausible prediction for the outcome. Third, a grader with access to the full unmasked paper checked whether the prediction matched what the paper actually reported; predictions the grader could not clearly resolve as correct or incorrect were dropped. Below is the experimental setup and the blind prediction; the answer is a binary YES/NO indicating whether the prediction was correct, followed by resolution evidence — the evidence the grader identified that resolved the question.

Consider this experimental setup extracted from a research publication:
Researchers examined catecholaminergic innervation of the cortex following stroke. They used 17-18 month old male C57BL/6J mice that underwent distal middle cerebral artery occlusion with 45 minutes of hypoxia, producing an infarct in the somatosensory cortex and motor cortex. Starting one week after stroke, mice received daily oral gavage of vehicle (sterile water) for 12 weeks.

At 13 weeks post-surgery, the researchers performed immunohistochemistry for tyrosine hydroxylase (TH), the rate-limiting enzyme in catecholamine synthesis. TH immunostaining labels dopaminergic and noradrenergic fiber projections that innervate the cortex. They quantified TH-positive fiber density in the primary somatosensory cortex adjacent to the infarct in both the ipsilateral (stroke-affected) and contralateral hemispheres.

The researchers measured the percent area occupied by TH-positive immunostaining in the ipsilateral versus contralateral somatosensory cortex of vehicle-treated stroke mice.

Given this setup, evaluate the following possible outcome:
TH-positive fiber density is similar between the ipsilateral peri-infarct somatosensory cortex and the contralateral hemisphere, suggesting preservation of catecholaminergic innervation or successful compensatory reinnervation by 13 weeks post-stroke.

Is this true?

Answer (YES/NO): NO